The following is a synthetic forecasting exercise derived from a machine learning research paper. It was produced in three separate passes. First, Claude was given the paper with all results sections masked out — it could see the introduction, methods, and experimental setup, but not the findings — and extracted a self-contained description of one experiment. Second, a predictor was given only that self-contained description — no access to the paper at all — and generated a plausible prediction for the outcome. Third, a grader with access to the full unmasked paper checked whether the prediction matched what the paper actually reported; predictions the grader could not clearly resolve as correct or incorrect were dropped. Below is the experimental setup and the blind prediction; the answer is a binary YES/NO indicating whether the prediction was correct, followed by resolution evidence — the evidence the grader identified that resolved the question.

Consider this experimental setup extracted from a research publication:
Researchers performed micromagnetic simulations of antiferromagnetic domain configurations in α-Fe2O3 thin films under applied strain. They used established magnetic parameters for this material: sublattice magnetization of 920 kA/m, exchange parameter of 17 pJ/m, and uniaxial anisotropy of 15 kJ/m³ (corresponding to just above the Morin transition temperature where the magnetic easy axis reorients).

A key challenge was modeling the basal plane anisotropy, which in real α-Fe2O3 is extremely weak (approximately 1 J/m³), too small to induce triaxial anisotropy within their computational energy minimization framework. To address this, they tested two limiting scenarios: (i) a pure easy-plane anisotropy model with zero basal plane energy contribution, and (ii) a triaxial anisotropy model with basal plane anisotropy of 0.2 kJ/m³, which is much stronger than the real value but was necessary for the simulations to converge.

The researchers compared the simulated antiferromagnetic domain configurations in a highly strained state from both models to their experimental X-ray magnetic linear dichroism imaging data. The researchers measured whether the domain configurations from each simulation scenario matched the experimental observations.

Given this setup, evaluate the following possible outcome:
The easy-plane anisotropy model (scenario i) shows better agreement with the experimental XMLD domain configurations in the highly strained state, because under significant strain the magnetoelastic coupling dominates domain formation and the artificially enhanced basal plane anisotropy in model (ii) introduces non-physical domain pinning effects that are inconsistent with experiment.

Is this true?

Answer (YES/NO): NO